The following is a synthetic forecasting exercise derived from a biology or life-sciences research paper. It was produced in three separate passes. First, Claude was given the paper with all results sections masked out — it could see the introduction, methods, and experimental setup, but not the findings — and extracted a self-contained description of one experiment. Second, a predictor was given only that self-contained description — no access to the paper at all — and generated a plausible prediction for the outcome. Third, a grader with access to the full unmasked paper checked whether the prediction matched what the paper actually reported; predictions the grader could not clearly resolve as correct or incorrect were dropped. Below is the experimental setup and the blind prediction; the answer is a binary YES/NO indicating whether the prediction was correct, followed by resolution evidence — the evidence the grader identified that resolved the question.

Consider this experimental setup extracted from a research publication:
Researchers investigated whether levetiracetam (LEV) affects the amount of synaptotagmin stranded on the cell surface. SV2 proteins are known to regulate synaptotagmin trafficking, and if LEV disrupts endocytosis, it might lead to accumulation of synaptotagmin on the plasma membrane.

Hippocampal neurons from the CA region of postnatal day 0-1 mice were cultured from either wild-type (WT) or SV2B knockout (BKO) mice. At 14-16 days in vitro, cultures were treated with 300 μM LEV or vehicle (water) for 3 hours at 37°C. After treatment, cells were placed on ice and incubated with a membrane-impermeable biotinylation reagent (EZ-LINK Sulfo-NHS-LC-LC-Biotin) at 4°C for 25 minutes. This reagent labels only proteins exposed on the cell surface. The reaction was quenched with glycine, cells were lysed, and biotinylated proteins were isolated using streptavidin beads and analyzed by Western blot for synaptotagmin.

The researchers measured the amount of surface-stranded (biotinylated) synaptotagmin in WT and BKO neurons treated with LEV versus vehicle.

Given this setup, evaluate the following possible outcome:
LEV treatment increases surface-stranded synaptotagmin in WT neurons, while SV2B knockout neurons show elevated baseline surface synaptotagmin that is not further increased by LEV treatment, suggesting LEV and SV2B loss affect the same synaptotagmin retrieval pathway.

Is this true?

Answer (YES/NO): NO